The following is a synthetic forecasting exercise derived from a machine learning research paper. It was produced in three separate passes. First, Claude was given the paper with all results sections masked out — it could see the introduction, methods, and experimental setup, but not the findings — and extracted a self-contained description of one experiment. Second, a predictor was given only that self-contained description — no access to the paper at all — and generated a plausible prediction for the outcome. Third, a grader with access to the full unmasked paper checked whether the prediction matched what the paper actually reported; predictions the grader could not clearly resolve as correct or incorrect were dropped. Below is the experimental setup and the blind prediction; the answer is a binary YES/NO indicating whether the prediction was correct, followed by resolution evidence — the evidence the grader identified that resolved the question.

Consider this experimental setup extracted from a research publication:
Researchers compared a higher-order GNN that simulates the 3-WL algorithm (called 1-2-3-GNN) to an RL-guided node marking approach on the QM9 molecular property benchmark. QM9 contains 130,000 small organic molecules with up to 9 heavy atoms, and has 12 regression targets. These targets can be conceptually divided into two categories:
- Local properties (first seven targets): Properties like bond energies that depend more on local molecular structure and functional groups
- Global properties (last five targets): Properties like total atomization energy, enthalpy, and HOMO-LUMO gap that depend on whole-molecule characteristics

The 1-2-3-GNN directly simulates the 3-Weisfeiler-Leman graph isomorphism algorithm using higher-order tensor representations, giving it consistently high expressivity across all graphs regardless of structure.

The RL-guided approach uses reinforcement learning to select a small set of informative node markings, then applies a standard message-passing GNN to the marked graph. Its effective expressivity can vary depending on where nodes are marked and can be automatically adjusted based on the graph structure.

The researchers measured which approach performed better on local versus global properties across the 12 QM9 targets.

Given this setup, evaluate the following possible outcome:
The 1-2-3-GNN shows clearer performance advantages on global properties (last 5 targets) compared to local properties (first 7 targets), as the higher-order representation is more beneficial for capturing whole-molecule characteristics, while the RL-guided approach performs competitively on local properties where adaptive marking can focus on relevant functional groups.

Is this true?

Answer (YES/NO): YES